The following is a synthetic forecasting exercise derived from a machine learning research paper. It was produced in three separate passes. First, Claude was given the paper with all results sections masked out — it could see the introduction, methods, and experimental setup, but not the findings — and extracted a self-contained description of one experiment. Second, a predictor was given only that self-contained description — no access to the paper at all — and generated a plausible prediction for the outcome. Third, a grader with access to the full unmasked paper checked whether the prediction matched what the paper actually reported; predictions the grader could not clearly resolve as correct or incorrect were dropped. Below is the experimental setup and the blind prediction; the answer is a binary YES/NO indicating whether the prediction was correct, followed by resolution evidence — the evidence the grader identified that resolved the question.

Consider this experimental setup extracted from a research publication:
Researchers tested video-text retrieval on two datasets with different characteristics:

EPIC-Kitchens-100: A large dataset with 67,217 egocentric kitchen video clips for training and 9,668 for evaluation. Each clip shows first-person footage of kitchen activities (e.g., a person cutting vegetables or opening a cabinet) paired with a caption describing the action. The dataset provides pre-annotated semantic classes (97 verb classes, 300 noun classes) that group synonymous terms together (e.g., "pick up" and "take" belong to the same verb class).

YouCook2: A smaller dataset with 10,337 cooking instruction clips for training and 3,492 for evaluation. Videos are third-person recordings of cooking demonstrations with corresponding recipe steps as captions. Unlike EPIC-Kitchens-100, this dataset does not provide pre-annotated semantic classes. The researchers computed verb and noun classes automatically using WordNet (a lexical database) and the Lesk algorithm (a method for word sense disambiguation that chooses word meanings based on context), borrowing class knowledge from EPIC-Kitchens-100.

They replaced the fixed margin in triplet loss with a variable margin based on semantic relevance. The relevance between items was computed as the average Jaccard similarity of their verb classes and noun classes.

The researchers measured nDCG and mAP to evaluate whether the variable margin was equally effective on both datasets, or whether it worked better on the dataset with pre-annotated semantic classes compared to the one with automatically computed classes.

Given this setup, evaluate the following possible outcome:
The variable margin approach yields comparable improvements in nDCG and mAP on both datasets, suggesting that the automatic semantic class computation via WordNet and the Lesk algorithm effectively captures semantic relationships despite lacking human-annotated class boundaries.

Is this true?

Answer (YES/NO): NO